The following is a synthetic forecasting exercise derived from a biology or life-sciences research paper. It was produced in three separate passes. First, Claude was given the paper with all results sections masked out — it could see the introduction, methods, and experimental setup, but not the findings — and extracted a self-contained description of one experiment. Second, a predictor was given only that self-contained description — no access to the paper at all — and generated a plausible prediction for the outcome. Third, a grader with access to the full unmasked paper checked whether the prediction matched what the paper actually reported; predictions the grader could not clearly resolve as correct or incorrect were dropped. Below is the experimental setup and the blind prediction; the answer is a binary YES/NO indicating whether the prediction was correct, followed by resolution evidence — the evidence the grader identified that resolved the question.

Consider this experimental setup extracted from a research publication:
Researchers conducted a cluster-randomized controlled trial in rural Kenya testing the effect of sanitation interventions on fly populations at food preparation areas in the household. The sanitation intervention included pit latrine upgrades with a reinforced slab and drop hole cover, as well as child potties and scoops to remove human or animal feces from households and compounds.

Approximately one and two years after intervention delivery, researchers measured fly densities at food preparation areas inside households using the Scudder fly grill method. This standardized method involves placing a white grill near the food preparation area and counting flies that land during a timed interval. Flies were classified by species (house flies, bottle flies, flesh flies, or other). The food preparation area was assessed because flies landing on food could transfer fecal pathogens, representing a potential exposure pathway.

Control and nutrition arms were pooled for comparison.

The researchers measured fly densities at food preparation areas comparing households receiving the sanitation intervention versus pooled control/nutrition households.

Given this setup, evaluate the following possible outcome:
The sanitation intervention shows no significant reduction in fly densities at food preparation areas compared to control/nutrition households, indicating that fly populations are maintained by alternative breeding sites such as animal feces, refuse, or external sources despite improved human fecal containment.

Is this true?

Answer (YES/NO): YES